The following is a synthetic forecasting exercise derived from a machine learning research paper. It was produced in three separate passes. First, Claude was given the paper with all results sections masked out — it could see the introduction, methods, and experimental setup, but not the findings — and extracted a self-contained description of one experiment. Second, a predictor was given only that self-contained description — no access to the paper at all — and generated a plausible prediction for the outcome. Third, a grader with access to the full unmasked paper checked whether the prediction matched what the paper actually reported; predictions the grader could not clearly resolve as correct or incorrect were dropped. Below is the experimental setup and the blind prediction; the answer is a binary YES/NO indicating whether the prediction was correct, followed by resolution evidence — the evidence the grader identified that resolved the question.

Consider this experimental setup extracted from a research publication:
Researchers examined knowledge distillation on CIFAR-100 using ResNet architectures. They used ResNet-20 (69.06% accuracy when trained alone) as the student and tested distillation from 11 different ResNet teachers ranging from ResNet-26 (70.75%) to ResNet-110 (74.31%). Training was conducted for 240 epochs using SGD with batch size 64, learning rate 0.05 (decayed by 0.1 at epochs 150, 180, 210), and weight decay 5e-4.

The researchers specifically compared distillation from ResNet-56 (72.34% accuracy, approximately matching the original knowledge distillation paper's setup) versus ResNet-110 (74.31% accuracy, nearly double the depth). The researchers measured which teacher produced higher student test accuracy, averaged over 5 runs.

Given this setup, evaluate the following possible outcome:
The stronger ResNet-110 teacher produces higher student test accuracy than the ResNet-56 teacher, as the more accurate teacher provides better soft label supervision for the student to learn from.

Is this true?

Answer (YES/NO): NO